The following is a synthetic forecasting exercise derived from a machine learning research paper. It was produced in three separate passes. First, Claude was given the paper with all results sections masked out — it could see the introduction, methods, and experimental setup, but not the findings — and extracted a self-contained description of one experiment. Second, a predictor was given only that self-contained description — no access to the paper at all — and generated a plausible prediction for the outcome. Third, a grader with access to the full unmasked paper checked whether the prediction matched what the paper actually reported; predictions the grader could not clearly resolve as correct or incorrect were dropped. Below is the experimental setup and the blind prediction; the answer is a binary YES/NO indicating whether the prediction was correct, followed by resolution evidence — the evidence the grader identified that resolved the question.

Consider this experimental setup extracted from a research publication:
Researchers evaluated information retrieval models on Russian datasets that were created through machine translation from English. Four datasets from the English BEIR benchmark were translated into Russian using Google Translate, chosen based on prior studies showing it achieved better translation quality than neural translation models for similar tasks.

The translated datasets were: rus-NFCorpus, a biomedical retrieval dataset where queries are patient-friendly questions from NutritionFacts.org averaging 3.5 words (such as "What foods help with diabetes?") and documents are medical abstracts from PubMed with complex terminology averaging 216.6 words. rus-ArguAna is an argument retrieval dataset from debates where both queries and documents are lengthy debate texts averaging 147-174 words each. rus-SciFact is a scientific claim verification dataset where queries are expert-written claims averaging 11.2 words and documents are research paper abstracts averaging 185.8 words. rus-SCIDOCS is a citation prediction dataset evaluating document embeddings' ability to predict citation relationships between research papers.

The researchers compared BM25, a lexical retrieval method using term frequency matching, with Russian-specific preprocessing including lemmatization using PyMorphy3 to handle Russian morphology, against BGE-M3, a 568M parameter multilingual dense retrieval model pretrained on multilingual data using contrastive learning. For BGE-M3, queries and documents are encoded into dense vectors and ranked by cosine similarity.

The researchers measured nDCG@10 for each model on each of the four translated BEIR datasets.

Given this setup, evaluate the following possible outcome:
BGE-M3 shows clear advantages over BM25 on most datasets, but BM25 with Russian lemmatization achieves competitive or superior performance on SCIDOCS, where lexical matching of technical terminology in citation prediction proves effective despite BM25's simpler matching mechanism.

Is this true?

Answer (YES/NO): NO